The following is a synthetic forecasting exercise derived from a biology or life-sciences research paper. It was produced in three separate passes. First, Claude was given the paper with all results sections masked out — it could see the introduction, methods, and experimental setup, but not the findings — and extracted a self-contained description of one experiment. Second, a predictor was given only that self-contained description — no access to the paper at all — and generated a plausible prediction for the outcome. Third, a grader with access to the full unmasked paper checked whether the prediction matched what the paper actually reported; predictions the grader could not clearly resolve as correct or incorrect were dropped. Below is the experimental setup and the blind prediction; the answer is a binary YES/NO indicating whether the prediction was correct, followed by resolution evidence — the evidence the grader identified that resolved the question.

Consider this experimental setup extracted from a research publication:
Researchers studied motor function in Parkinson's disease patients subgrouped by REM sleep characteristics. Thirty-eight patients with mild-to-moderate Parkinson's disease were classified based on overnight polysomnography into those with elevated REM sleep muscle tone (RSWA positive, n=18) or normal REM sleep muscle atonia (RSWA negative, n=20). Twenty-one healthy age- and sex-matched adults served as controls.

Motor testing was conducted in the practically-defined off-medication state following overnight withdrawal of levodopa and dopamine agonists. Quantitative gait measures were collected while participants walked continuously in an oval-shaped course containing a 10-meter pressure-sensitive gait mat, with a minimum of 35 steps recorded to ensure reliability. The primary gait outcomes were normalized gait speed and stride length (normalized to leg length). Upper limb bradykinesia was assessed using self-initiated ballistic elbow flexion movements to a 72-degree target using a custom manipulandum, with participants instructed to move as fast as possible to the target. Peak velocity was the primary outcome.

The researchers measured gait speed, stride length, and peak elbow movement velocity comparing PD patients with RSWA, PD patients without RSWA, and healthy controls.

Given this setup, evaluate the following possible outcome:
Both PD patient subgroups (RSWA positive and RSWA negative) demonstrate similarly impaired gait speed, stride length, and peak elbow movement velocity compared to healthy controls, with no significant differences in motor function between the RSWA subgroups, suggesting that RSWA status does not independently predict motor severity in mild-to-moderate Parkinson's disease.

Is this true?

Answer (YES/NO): NO